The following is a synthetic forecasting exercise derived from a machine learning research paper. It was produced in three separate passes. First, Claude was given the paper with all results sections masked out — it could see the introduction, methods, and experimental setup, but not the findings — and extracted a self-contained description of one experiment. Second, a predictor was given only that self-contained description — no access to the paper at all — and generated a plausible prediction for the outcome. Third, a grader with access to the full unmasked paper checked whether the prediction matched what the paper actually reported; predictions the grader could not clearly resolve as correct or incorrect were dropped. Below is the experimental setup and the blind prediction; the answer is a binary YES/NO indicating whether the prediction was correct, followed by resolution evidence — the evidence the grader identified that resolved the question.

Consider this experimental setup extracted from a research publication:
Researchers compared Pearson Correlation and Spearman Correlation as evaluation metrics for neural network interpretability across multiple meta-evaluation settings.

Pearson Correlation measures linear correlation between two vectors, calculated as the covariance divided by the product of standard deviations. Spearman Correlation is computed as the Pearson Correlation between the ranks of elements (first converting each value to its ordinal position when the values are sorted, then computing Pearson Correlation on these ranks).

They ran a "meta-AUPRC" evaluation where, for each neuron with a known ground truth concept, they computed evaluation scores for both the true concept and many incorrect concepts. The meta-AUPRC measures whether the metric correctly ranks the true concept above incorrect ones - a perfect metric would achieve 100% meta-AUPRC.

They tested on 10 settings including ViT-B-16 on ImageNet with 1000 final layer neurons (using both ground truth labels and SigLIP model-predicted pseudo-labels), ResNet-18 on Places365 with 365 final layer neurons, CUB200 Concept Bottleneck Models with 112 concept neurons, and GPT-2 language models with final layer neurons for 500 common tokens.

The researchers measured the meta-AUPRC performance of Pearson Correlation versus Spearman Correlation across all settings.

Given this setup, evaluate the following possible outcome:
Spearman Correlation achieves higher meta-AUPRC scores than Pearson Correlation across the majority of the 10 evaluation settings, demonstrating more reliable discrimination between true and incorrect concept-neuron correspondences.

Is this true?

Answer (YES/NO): NO